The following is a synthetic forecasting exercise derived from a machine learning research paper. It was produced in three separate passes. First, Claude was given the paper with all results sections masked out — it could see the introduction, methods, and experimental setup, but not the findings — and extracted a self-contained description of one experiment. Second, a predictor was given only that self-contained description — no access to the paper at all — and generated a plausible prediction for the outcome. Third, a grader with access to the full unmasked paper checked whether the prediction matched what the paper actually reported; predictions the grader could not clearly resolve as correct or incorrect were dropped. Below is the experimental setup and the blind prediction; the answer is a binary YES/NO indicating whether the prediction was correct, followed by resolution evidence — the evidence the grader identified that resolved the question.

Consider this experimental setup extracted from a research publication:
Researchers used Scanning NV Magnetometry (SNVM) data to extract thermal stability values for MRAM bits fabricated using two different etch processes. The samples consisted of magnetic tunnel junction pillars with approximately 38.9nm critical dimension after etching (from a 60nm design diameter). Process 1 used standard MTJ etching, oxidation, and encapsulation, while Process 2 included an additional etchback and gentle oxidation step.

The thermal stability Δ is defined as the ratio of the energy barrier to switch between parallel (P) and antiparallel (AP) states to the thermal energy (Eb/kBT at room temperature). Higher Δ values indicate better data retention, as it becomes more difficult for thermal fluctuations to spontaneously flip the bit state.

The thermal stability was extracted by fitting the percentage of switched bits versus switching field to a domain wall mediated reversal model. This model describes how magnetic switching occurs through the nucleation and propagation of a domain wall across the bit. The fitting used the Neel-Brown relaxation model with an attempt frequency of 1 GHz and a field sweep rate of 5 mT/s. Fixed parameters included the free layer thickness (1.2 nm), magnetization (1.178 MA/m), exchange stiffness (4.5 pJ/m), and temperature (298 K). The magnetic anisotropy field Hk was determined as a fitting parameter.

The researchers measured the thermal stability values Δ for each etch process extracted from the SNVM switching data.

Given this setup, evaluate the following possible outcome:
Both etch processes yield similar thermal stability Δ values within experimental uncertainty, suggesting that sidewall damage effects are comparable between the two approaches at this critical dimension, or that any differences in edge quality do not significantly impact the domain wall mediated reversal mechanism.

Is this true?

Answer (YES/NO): NO